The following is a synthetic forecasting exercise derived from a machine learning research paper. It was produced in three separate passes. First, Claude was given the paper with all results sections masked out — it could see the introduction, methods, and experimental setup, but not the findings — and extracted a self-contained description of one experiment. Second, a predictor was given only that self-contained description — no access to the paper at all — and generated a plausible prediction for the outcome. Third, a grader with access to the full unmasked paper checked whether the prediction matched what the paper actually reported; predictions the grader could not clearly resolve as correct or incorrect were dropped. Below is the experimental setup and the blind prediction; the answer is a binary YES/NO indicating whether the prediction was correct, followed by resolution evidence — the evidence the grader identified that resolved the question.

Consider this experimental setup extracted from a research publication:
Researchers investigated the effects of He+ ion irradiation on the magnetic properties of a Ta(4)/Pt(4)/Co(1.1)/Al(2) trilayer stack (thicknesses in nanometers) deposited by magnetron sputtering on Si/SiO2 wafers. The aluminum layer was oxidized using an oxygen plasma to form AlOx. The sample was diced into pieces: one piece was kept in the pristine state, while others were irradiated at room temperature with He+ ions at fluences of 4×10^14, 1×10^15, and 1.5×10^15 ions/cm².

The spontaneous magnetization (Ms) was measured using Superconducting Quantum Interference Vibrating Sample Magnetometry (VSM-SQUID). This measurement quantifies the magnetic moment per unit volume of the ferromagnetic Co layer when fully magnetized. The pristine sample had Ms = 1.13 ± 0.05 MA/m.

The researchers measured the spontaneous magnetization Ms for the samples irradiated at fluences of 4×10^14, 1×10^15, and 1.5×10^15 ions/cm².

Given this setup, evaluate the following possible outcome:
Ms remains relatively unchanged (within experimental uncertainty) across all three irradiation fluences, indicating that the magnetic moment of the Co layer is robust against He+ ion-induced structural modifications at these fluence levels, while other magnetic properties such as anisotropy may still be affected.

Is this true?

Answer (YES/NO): YES